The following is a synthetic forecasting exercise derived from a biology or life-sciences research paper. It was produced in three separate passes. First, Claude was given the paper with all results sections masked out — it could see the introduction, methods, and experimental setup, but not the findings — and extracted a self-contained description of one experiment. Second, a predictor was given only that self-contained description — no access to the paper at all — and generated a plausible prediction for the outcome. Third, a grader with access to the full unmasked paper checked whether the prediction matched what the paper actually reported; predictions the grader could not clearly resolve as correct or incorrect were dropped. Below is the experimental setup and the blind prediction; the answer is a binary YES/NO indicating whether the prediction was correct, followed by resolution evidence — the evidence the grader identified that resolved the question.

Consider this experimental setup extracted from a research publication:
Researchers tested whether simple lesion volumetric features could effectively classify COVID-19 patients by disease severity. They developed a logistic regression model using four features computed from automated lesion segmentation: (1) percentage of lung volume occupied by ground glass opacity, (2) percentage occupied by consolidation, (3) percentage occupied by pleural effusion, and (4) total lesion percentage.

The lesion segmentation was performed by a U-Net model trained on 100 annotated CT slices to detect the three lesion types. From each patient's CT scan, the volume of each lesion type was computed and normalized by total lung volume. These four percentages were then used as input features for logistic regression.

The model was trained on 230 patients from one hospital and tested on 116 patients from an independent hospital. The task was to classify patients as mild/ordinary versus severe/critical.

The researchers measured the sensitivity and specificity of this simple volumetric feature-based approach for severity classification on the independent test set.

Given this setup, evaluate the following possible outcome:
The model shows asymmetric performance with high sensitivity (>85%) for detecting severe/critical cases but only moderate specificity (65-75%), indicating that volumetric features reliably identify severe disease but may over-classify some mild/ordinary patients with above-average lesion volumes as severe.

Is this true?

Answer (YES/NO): NO